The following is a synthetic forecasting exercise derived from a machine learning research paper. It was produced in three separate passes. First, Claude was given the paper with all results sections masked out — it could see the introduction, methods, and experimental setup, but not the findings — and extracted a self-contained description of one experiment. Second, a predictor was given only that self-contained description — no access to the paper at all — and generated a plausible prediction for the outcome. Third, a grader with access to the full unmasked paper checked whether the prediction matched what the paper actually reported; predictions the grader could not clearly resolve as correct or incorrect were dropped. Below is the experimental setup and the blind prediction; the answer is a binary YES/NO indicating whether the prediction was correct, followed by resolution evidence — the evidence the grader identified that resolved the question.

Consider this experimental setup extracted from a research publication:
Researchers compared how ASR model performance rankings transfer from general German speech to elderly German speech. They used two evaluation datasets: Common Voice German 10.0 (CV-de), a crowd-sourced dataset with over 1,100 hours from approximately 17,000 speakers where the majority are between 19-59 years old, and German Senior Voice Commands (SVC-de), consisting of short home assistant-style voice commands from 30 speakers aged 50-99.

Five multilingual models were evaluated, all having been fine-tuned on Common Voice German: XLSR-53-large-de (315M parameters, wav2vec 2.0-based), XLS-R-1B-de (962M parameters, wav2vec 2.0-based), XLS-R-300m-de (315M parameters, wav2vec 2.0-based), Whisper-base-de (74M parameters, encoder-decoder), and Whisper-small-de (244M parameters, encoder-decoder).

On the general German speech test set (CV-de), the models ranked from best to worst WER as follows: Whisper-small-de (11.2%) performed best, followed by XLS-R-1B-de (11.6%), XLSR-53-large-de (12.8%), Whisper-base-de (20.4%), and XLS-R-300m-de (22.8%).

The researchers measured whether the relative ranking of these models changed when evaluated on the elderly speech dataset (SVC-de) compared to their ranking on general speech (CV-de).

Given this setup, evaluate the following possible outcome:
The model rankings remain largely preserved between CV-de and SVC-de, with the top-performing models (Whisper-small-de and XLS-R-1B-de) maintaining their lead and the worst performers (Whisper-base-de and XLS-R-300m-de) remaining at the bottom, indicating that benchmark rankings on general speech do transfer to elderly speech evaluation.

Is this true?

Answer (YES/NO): NO